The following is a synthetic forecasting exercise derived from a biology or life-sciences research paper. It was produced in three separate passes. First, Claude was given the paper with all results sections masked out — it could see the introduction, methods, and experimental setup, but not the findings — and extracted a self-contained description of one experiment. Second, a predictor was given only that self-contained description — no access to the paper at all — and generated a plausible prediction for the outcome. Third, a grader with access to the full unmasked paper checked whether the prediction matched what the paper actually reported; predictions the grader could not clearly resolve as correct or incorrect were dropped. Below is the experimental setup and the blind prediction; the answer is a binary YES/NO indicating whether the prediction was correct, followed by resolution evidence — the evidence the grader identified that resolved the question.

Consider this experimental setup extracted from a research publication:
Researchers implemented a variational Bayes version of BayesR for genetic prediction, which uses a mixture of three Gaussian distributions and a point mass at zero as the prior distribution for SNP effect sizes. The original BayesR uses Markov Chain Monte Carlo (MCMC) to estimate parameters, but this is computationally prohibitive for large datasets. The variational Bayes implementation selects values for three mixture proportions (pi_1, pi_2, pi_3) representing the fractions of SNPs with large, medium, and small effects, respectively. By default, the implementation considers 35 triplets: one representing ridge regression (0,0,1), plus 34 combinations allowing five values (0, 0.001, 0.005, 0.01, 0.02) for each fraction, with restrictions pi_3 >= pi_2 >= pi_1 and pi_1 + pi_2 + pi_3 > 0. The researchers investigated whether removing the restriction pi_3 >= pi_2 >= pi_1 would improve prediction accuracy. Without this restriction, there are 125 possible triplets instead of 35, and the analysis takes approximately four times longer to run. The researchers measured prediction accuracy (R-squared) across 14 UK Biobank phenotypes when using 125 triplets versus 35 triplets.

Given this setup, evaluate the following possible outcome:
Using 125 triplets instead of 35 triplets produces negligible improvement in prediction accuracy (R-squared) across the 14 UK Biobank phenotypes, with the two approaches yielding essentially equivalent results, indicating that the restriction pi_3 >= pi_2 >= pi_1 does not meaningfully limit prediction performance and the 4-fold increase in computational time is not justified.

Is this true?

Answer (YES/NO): YES